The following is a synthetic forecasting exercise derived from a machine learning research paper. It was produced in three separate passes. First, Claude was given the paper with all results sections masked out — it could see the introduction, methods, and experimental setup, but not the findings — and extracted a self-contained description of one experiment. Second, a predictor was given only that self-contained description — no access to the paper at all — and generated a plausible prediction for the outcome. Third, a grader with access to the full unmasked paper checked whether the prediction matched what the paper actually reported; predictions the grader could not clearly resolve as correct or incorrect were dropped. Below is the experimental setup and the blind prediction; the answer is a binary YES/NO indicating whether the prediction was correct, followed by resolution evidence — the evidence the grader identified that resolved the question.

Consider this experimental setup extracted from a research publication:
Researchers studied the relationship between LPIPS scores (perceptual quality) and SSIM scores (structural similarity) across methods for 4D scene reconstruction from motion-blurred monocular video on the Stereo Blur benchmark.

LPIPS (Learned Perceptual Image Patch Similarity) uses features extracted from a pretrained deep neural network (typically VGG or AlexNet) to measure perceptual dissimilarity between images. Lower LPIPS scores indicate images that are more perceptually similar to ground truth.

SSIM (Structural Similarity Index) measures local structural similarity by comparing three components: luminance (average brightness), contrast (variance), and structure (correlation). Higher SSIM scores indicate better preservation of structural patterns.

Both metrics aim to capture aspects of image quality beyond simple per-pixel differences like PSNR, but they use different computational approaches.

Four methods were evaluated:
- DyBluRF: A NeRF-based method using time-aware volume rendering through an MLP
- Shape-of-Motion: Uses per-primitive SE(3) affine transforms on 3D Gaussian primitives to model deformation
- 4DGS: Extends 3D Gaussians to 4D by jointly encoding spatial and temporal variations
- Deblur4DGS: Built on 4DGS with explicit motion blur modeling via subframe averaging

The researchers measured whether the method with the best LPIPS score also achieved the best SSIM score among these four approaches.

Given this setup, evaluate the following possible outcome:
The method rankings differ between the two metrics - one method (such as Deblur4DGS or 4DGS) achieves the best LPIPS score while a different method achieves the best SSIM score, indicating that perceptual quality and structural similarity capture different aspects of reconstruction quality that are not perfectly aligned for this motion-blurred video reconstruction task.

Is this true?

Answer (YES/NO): YES